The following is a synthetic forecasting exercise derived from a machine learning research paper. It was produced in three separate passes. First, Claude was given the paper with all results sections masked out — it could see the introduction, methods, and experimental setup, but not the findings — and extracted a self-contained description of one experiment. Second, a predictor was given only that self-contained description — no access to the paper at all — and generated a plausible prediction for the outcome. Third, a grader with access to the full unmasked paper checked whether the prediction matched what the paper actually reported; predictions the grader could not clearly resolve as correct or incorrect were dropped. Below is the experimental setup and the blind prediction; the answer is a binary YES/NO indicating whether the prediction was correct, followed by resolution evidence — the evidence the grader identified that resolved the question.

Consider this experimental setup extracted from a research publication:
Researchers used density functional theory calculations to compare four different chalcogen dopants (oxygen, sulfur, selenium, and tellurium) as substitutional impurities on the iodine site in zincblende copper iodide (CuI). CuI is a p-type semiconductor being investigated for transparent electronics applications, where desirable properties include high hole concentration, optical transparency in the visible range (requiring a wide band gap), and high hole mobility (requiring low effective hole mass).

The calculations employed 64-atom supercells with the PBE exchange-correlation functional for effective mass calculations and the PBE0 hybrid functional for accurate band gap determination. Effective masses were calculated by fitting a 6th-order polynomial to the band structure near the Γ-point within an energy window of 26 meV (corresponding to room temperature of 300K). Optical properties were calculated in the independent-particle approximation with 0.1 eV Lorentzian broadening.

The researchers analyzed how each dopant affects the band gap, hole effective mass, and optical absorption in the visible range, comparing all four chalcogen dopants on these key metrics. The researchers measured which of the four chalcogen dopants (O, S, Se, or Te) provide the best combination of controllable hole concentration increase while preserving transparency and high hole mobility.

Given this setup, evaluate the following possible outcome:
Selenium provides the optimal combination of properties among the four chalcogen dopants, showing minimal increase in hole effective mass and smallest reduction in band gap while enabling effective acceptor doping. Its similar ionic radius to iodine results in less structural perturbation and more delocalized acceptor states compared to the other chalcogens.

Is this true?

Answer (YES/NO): NO